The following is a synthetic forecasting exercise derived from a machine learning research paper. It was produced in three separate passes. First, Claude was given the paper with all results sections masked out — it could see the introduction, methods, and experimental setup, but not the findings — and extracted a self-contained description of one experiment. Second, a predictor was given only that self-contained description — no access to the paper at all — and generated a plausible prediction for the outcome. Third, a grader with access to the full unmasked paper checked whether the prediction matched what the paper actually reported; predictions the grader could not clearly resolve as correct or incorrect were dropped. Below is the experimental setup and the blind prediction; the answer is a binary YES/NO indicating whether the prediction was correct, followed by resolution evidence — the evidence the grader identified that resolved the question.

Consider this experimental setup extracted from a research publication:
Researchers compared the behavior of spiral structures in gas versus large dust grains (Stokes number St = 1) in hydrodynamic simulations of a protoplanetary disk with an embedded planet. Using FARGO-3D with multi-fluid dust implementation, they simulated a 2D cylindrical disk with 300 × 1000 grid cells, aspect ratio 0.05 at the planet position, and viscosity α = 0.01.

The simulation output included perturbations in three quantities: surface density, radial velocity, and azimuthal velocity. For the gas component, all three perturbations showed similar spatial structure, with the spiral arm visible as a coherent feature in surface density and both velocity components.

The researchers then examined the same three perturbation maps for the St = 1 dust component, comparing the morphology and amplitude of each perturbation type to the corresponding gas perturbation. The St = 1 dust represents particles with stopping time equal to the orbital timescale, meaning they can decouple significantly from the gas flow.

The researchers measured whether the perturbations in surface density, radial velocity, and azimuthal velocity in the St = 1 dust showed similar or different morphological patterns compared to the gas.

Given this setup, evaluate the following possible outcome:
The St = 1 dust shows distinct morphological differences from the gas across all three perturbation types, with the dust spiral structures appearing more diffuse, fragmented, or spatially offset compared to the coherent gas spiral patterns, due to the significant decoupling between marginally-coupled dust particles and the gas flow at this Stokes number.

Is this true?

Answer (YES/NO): NO